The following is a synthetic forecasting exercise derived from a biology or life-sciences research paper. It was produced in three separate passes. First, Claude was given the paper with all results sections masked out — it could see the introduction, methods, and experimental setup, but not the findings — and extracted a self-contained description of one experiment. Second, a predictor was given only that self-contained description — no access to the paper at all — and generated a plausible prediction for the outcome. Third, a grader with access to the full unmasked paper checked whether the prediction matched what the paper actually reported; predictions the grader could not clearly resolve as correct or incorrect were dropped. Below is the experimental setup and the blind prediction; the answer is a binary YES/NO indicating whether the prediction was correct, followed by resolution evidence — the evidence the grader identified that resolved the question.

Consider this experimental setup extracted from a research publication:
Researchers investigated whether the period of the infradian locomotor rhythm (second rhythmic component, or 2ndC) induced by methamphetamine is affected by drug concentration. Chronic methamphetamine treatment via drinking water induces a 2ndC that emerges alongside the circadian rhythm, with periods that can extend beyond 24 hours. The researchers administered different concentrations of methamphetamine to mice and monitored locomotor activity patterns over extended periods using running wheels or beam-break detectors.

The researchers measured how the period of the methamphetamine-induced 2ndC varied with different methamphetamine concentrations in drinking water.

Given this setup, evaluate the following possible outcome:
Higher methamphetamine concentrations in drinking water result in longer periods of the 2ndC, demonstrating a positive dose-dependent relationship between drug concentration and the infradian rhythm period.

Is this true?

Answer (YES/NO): YES